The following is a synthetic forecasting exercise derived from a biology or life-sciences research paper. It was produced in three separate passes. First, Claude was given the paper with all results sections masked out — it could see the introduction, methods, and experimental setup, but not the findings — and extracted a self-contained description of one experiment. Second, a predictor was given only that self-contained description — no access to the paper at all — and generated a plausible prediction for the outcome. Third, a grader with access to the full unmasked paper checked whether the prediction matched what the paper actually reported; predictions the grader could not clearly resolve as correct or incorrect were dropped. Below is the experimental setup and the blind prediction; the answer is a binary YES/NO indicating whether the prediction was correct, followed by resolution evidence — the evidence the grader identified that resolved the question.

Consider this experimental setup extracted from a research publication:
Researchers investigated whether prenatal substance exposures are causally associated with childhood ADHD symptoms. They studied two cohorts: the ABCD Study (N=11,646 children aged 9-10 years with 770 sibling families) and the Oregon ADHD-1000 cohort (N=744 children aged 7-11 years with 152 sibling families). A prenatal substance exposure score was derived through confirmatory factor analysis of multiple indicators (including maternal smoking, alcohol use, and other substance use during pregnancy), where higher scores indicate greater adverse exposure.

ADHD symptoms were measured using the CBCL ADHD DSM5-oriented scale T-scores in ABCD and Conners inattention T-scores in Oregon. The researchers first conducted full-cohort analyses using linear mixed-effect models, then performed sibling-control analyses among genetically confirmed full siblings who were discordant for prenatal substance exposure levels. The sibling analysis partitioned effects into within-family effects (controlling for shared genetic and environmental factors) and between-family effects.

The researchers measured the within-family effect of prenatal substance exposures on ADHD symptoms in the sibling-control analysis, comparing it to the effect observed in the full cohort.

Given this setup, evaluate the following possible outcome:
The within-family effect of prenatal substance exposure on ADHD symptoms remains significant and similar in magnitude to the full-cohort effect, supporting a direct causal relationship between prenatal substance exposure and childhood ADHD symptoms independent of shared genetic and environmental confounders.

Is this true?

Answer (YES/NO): NO